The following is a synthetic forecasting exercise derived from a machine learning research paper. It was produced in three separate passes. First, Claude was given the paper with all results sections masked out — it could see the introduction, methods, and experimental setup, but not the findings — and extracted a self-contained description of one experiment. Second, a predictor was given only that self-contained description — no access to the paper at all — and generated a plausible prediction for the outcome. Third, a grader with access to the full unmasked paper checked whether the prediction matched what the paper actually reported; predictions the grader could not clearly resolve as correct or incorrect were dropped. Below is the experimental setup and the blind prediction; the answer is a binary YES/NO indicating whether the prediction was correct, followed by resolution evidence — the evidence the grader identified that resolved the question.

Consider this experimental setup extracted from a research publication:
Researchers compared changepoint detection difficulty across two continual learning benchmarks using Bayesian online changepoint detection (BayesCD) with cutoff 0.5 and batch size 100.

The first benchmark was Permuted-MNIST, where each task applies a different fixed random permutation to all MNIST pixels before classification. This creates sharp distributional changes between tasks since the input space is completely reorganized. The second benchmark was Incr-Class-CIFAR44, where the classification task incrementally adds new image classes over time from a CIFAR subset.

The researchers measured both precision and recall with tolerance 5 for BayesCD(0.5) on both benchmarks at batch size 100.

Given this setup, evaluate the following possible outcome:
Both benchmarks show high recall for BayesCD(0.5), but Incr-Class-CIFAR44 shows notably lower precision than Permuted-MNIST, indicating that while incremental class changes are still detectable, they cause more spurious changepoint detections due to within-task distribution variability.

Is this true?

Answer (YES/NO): NO